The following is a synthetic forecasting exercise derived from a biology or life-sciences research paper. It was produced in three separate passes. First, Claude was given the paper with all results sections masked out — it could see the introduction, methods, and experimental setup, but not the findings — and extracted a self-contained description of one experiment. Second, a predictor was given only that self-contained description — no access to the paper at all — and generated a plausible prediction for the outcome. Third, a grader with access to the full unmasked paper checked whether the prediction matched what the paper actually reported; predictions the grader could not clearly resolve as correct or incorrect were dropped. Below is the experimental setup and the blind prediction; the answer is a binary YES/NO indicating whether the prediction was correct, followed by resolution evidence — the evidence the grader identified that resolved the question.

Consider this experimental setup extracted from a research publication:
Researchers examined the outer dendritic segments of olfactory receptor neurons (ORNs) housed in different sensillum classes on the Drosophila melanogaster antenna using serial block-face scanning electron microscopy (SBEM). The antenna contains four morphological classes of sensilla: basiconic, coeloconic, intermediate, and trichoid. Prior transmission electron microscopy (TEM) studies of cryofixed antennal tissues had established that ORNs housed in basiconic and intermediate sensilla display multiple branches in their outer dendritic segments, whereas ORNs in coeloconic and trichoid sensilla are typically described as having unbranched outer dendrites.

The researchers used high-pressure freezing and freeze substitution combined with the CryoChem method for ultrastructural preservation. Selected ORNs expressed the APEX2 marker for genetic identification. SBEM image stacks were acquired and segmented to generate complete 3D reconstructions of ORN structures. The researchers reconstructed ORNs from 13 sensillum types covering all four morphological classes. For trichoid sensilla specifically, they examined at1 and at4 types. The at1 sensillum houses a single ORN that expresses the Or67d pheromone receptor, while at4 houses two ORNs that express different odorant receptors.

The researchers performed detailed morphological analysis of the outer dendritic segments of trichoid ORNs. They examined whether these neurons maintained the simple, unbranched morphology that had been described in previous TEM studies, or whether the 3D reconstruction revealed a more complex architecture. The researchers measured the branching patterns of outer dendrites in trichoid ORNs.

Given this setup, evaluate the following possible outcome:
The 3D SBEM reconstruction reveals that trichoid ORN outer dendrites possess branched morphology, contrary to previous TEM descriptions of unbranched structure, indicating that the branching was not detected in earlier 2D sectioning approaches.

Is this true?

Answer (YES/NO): YES